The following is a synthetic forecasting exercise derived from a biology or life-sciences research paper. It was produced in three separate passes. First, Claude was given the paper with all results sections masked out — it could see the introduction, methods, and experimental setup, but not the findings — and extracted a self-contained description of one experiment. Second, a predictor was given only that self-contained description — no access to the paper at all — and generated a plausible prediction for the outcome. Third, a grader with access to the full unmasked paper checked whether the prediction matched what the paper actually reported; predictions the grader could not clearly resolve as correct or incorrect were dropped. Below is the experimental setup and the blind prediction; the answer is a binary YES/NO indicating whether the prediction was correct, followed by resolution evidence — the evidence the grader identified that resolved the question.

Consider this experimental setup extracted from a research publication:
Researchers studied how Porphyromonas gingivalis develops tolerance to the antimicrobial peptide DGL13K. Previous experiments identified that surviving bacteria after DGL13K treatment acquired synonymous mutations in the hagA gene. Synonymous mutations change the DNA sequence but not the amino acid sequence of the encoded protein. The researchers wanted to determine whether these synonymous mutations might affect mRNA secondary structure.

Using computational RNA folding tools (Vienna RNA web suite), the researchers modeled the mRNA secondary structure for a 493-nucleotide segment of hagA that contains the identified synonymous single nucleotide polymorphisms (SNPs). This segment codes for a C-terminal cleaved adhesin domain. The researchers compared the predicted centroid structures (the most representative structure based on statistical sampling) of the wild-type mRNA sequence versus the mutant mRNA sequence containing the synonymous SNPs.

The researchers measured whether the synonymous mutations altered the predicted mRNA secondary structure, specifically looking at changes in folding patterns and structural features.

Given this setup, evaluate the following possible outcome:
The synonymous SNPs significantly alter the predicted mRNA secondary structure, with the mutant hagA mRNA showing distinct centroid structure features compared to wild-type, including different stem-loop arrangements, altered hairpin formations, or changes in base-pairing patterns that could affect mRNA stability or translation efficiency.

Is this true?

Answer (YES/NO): YES